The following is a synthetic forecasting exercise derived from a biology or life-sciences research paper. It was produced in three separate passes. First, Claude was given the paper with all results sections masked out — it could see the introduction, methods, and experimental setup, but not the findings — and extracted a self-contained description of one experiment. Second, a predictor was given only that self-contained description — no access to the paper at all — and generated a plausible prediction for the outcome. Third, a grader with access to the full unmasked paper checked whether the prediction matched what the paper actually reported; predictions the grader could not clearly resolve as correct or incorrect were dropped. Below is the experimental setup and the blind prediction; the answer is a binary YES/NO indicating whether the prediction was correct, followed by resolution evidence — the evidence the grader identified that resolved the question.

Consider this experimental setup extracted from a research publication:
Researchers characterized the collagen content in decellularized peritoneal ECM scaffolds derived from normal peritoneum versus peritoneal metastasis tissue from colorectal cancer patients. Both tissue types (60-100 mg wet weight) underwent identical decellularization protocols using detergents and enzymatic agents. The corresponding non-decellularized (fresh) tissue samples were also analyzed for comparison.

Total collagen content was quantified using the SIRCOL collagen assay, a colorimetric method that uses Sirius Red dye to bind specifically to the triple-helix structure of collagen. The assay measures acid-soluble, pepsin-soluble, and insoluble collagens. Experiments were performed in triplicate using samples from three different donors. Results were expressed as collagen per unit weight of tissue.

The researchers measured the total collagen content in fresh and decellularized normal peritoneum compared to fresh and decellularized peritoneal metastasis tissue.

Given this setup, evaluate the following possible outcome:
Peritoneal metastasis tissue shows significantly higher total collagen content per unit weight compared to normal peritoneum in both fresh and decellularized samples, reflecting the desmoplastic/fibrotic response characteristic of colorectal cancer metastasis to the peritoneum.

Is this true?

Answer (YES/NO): NO